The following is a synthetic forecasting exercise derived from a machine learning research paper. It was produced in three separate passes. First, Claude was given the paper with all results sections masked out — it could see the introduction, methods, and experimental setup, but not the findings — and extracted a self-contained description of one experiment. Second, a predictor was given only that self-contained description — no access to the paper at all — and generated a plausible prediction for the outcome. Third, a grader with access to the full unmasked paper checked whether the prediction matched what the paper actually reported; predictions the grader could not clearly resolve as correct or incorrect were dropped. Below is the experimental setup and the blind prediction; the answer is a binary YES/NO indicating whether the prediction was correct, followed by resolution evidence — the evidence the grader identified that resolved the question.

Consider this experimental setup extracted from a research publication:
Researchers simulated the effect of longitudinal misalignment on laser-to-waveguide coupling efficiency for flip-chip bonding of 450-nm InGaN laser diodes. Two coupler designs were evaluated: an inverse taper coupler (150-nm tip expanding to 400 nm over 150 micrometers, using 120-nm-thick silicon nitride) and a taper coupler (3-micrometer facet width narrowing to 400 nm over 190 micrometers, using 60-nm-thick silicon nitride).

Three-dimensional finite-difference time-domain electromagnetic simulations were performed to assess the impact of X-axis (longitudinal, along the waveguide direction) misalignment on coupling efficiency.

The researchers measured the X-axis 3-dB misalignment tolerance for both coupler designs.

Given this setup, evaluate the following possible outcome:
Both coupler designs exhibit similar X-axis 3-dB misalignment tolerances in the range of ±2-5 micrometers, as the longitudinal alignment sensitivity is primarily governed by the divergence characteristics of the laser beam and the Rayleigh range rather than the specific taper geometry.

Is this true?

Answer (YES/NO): NO